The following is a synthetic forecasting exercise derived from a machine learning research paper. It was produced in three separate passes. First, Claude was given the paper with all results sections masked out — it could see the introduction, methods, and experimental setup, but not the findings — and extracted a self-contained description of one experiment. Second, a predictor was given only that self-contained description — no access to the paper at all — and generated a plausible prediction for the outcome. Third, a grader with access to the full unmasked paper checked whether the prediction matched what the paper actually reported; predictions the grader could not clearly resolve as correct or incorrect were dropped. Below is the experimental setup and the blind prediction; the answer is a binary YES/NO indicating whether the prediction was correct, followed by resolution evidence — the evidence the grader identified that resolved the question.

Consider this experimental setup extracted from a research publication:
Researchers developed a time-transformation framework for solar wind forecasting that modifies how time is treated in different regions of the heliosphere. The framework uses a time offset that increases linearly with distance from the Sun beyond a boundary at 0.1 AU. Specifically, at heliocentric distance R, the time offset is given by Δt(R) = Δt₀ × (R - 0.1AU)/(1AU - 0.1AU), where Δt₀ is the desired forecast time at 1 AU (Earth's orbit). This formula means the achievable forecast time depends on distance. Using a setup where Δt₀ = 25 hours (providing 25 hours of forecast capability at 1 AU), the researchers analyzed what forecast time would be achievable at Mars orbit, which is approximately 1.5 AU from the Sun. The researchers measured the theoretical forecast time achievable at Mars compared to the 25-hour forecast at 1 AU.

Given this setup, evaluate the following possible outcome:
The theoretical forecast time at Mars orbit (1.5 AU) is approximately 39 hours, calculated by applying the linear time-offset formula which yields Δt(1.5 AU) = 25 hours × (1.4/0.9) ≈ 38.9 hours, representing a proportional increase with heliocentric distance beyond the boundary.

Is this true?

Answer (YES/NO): NO